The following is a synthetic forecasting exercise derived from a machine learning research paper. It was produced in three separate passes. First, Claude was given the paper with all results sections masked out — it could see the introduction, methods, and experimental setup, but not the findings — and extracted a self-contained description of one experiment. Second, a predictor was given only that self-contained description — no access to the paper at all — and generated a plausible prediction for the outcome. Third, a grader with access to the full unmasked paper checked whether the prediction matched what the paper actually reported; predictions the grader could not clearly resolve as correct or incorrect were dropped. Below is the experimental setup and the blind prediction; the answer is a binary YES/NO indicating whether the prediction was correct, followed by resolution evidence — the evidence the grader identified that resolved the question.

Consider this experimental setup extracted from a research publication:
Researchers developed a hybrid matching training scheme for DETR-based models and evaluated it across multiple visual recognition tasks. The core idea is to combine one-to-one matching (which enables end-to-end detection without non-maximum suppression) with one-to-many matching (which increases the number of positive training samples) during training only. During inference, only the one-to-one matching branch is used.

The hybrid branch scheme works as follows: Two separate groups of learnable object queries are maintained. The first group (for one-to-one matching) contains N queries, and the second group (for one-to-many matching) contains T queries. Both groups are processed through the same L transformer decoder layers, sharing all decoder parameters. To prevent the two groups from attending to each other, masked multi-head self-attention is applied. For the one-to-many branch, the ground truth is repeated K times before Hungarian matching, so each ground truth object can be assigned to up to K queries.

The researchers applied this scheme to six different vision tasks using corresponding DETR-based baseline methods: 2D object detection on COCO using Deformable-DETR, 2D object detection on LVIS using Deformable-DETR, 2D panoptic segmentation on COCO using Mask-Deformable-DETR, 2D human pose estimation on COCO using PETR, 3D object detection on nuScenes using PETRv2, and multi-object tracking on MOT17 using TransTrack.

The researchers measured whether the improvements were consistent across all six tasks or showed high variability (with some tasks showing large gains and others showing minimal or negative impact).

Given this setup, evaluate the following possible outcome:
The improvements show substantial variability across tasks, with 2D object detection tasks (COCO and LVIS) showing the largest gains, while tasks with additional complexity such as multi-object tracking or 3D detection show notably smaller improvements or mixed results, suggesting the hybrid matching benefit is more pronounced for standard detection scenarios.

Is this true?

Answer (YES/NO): NO